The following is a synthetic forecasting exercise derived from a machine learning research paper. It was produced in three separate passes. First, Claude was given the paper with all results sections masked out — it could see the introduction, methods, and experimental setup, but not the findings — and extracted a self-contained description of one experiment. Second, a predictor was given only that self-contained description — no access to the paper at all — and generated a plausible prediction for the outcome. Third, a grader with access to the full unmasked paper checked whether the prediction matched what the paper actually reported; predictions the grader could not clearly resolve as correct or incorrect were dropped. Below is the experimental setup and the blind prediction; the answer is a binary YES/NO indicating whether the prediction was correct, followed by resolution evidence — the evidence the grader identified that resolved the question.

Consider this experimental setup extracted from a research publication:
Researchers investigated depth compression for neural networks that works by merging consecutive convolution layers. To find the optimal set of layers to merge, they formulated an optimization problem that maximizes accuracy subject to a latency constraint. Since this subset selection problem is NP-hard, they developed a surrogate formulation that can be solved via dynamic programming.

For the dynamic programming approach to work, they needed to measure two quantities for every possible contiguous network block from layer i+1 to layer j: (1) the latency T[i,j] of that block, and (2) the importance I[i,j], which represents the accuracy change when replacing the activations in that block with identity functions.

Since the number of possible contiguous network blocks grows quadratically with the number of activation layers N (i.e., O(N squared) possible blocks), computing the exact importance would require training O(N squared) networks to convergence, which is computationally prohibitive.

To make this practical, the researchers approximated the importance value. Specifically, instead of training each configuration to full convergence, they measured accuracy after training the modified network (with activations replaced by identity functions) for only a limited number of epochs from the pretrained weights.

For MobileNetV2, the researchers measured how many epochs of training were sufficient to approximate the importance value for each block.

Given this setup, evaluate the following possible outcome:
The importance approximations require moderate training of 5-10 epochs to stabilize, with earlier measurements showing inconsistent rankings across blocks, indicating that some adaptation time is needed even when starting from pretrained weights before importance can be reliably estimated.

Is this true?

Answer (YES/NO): NO